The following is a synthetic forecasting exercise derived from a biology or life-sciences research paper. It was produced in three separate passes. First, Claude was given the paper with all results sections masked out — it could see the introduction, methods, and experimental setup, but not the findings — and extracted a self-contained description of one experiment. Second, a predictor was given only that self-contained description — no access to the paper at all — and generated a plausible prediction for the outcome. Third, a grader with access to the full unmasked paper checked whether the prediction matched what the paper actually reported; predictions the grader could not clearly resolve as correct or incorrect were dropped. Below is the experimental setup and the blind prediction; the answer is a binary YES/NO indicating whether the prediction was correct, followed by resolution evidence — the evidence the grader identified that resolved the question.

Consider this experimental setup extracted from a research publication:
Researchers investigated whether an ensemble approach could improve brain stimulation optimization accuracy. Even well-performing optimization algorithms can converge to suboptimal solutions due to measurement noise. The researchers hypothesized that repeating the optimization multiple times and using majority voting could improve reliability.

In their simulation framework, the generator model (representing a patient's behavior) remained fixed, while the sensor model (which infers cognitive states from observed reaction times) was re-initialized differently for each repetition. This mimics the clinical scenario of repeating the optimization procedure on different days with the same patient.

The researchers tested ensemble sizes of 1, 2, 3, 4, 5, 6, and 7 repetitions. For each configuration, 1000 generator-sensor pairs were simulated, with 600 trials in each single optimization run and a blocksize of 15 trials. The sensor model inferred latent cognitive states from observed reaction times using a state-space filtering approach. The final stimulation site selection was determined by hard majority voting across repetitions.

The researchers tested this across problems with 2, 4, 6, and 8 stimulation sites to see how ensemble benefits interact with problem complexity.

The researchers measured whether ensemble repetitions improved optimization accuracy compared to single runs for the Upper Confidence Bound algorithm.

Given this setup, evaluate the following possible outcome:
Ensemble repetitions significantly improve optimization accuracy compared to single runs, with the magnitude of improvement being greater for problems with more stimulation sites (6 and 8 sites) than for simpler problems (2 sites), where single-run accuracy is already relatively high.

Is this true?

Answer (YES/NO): YES